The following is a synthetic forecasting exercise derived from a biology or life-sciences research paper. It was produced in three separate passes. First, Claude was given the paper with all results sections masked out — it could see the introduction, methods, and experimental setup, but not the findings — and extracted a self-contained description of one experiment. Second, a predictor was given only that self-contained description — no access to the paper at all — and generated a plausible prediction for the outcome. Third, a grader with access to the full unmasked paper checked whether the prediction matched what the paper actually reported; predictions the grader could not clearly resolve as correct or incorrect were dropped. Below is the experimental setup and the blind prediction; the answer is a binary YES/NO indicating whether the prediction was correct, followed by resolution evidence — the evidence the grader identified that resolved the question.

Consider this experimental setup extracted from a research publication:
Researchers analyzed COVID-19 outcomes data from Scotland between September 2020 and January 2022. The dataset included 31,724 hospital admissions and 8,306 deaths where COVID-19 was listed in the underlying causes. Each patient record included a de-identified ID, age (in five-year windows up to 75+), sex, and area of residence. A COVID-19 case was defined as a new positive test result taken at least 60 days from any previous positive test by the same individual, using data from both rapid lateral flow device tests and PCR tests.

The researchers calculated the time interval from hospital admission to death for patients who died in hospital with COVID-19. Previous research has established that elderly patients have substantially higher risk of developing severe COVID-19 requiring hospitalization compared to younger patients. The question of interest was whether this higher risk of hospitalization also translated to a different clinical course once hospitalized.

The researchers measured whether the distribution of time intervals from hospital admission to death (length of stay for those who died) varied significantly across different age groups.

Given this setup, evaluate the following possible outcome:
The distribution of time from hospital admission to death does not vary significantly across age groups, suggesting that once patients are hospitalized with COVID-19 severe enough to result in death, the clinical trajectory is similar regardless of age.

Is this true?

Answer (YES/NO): YES